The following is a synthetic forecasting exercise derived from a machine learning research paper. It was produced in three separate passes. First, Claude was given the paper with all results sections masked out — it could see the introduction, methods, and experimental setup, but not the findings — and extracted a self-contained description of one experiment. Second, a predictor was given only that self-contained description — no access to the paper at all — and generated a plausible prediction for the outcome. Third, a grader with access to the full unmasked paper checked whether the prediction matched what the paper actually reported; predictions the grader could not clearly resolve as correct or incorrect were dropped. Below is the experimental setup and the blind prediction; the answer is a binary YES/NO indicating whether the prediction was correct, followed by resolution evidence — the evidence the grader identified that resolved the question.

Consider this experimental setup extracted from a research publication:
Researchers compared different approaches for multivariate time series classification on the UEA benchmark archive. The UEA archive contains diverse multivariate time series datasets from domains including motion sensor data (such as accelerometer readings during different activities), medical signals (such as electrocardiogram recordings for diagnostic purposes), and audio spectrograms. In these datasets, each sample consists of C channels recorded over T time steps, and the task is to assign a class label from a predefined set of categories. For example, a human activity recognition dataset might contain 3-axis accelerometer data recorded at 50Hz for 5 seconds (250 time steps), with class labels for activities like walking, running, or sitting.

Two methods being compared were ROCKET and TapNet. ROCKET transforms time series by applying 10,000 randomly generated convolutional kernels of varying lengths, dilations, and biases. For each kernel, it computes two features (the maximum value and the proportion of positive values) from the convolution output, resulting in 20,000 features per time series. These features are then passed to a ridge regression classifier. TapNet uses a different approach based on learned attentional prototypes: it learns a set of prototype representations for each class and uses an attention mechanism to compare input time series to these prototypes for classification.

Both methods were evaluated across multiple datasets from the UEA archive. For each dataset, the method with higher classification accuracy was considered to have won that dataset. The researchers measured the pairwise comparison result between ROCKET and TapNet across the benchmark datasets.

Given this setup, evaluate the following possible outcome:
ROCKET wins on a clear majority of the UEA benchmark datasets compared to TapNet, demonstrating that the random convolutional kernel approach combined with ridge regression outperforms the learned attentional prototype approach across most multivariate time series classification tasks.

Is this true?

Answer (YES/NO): YES